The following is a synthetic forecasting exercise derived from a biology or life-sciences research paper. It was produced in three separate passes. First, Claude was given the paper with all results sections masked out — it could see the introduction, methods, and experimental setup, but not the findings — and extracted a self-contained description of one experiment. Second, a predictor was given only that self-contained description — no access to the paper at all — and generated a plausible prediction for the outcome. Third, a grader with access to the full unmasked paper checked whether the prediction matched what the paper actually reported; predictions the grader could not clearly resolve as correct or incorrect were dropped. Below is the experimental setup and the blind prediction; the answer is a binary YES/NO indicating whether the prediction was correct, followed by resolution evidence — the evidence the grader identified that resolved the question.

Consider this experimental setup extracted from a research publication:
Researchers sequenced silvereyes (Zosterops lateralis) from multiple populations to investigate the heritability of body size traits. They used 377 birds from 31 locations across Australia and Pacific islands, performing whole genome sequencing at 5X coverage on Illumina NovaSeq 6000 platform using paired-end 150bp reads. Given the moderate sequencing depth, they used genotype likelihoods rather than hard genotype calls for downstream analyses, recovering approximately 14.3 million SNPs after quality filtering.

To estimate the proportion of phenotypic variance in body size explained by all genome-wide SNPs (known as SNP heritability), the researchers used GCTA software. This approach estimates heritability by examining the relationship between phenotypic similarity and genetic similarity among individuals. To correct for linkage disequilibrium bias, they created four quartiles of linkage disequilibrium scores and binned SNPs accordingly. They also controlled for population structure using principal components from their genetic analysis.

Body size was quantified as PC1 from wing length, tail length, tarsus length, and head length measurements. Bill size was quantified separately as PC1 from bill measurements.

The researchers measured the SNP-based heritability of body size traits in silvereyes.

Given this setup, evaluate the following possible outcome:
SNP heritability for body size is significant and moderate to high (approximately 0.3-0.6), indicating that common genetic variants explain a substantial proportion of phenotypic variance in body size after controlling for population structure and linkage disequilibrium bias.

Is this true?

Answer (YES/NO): YES